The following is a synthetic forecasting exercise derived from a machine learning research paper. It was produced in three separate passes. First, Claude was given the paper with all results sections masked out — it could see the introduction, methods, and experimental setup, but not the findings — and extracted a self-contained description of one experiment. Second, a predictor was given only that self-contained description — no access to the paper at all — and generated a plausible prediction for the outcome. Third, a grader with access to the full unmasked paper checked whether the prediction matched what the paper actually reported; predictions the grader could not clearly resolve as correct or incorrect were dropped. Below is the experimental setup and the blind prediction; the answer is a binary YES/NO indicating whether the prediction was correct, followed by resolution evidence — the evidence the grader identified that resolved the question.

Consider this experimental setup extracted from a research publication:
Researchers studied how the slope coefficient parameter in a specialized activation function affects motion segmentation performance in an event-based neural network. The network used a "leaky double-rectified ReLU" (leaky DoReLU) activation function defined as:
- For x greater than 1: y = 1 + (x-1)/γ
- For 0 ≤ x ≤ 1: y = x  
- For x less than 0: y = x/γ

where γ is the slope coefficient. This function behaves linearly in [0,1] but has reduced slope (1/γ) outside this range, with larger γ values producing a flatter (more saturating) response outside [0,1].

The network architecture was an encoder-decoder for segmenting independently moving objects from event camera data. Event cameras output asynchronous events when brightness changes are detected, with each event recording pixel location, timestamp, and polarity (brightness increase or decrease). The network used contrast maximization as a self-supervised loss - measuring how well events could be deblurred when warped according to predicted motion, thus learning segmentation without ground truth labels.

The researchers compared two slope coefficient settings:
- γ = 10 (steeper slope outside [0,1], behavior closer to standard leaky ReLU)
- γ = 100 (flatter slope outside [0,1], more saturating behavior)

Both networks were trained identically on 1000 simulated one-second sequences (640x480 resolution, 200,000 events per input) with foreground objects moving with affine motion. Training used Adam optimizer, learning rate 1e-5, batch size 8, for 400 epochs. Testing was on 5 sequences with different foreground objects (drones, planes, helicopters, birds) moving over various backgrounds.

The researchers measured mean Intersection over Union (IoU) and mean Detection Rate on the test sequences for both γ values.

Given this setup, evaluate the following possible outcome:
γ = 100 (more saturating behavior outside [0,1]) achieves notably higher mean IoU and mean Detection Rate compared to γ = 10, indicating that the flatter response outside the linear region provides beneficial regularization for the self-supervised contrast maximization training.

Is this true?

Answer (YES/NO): YES